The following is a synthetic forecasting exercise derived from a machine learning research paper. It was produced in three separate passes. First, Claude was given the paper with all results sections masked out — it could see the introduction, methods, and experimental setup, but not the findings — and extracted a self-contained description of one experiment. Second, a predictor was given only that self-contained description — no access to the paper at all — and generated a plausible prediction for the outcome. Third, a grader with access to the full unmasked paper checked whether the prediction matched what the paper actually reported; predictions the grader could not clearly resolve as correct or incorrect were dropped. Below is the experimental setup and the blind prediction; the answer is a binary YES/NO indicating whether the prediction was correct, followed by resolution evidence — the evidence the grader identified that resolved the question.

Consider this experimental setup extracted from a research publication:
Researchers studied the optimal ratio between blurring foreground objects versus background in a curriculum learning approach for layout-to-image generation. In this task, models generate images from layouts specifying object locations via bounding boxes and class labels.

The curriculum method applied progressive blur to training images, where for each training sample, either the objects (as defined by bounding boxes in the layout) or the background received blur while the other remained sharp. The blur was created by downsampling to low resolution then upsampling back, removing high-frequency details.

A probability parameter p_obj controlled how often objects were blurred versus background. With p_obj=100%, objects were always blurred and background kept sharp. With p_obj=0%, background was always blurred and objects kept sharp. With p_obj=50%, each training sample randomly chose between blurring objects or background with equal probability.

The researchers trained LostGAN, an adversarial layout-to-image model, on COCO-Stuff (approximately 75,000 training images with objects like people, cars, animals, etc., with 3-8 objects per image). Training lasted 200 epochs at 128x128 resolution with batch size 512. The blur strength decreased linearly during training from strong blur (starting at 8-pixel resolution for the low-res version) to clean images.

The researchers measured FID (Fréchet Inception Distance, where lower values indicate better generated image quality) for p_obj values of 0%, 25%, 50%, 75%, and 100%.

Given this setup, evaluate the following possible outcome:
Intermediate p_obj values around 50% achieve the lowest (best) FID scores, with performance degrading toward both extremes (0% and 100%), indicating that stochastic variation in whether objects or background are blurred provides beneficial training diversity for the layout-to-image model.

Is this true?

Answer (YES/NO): YES